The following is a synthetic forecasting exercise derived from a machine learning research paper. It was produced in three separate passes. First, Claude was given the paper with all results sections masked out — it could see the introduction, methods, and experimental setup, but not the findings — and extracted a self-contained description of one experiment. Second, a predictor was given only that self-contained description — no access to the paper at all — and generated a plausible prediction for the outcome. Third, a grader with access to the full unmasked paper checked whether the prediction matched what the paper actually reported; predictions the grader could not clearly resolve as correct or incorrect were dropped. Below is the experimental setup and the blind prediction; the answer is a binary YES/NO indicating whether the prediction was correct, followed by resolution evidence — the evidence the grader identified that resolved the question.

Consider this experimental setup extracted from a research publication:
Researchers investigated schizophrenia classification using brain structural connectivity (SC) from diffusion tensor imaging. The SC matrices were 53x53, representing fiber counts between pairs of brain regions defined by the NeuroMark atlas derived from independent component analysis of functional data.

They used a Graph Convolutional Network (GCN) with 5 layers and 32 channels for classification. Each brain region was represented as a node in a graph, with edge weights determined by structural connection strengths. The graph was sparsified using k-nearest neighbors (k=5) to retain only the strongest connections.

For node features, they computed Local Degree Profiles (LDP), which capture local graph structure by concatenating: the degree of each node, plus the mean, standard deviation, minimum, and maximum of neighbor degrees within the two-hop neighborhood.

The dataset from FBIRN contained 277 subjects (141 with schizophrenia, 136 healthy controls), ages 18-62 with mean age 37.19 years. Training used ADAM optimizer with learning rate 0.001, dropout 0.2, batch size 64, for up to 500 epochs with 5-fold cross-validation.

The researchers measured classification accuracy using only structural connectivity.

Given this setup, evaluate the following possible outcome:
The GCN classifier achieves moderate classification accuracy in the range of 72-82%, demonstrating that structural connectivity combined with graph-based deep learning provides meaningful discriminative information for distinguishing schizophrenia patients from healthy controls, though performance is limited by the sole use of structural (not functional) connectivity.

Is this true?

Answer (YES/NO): NO